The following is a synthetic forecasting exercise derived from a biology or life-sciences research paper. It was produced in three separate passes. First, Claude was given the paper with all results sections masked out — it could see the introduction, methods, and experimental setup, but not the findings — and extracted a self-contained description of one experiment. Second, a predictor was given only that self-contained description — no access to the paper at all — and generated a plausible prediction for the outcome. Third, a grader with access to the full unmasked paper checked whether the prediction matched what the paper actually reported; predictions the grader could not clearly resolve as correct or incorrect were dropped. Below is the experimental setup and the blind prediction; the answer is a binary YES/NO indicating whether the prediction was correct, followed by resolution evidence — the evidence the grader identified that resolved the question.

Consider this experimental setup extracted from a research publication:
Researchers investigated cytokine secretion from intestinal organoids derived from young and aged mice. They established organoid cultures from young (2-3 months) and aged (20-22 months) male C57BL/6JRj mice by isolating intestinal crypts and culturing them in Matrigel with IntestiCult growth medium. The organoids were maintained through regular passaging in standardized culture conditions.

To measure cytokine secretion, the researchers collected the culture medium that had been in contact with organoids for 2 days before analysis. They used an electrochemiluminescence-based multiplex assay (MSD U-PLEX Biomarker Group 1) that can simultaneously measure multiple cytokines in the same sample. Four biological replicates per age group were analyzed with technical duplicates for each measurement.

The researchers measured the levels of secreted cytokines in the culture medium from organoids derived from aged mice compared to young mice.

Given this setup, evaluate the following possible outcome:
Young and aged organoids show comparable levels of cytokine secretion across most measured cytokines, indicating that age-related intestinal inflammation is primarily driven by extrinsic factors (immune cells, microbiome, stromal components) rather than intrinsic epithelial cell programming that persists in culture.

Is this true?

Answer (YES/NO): NO